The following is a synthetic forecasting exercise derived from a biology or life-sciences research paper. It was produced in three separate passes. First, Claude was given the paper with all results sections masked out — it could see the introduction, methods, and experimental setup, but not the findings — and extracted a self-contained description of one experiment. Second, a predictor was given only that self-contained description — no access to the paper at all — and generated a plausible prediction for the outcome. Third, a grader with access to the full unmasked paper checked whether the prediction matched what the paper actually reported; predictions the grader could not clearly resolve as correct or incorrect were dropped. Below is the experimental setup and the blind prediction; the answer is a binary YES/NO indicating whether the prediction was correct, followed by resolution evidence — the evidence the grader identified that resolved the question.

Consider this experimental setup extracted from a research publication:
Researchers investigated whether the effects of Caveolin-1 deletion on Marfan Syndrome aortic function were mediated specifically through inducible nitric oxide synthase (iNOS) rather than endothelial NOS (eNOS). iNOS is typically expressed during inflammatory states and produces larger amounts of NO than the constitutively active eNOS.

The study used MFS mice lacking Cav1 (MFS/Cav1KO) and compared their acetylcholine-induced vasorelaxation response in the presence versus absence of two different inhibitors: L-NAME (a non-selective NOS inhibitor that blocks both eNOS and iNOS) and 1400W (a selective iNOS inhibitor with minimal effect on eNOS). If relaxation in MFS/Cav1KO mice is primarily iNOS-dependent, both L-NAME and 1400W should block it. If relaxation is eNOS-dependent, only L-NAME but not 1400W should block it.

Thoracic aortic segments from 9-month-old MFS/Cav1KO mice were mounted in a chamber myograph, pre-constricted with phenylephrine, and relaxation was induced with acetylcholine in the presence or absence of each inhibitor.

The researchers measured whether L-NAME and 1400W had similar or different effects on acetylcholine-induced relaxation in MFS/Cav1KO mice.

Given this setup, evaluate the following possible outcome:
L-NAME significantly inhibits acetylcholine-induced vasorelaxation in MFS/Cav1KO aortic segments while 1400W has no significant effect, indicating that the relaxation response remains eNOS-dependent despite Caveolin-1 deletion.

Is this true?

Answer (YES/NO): YES